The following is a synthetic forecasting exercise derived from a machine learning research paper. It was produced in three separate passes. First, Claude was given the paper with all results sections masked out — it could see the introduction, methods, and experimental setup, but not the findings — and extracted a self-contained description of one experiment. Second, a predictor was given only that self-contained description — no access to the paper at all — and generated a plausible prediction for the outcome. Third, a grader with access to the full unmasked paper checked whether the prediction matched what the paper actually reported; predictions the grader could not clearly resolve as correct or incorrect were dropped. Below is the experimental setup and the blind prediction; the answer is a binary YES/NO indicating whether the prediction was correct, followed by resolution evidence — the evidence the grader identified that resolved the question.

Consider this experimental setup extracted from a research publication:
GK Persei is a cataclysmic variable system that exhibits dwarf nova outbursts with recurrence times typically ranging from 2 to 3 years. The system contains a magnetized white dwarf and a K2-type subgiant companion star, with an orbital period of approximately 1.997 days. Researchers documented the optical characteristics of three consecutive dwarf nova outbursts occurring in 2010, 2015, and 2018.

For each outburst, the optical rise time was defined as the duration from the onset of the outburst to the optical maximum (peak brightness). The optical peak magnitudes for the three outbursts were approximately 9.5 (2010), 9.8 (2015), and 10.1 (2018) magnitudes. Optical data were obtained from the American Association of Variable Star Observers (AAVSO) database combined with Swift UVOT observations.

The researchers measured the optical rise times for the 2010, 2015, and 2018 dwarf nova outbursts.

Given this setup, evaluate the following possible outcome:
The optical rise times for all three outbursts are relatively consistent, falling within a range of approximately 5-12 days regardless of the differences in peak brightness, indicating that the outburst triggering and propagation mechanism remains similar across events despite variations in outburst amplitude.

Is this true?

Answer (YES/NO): NO